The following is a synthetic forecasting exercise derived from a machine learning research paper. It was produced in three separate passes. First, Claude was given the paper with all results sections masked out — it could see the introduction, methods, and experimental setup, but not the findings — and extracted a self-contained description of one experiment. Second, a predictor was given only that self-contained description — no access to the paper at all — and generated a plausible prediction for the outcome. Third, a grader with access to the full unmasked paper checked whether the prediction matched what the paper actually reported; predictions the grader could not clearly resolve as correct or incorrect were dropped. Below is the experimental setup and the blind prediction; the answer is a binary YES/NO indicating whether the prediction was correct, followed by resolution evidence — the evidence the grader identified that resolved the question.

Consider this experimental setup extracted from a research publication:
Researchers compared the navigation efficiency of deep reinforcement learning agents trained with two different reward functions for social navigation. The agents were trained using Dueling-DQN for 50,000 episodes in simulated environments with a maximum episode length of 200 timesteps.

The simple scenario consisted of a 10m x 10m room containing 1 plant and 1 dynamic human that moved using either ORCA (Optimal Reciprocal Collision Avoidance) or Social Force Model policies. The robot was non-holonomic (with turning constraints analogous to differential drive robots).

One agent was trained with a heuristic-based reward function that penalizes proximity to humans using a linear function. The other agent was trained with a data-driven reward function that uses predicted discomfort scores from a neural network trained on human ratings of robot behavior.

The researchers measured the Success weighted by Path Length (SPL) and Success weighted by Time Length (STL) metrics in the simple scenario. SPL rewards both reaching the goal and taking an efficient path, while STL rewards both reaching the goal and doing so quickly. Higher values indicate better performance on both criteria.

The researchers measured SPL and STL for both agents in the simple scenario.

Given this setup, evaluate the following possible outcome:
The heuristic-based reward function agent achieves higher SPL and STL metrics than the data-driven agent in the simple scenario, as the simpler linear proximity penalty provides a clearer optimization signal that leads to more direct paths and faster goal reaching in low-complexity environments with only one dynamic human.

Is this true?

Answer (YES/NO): YES